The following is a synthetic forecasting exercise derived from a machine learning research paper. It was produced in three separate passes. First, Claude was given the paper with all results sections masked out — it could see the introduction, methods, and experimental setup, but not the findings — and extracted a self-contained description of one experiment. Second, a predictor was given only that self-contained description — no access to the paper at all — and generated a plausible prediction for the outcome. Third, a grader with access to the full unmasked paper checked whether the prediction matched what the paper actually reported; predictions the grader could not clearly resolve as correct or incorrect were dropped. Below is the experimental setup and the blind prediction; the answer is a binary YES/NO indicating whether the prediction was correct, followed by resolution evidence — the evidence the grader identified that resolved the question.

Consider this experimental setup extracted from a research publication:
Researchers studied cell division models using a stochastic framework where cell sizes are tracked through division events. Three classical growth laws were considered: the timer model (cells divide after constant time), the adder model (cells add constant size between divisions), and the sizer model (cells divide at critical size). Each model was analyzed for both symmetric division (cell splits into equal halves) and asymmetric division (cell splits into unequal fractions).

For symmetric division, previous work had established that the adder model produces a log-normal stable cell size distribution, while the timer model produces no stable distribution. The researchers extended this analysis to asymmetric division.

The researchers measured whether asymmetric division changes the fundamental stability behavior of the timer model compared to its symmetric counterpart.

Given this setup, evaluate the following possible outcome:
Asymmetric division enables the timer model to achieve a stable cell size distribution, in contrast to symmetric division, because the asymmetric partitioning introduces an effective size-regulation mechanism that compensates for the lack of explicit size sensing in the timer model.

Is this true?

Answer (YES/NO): NO